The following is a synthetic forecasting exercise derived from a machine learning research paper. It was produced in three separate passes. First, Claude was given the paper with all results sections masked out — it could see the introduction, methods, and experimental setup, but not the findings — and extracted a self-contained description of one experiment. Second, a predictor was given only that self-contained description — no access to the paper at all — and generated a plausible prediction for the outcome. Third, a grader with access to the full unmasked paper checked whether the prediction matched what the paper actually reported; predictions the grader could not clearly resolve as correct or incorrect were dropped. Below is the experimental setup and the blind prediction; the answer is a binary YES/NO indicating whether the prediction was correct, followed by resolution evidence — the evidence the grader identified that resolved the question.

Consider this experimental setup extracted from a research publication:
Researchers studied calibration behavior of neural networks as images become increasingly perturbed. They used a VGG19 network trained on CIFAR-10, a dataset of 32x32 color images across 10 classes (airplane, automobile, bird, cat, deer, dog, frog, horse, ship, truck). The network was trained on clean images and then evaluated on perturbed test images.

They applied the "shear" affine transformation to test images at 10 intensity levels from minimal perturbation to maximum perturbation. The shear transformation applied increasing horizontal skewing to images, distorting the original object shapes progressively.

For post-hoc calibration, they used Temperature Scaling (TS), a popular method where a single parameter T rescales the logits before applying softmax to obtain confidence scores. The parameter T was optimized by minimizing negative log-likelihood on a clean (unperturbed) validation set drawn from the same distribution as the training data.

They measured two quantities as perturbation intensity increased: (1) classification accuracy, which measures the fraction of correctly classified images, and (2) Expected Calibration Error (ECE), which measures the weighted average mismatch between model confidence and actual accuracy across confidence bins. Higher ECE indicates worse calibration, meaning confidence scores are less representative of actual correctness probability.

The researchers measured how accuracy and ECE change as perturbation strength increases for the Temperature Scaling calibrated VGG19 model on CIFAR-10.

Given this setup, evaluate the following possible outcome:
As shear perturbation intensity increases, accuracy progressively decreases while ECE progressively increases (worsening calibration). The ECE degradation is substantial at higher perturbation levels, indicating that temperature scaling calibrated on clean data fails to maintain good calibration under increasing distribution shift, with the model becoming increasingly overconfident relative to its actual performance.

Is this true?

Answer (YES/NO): YES